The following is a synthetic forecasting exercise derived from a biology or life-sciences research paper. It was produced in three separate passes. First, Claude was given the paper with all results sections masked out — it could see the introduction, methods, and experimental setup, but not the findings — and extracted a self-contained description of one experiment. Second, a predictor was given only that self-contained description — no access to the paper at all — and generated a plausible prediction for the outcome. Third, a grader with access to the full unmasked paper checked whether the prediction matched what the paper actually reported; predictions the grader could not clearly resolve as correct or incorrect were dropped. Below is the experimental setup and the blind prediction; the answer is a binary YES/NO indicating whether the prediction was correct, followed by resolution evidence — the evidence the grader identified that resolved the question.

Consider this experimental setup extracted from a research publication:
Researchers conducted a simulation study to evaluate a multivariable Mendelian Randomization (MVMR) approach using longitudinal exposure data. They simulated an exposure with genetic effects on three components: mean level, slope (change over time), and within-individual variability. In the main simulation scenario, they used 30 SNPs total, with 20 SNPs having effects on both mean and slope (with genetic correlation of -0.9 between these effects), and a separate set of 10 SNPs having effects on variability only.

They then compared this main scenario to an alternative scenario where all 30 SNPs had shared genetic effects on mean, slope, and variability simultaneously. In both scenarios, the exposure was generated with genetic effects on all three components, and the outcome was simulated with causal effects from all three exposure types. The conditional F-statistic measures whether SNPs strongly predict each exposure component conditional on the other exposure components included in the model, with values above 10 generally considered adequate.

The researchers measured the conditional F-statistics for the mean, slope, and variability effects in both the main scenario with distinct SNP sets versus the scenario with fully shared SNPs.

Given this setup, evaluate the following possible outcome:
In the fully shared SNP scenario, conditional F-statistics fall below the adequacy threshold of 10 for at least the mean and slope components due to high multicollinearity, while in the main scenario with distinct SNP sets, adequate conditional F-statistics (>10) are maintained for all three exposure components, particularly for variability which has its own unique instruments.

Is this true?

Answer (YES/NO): YES